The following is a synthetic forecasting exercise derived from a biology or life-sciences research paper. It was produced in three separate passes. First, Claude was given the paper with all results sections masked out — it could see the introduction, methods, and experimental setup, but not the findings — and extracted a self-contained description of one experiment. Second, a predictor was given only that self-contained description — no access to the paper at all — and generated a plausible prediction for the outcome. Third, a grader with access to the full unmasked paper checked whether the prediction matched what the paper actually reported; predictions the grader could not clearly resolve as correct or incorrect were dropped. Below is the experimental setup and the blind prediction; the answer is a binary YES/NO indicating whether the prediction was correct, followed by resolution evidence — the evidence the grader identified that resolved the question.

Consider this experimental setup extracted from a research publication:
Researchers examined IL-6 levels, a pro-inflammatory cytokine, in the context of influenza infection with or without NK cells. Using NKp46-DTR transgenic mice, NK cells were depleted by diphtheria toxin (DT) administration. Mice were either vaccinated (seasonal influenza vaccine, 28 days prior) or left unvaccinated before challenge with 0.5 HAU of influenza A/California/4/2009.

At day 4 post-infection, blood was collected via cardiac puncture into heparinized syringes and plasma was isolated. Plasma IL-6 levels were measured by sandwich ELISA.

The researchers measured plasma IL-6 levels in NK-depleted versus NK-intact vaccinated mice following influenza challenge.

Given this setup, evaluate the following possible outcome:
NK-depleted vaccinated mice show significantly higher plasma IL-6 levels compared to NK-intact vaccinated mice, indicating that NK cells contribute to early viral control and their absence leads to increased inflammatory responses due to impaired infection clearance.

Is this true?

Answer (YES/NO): NO